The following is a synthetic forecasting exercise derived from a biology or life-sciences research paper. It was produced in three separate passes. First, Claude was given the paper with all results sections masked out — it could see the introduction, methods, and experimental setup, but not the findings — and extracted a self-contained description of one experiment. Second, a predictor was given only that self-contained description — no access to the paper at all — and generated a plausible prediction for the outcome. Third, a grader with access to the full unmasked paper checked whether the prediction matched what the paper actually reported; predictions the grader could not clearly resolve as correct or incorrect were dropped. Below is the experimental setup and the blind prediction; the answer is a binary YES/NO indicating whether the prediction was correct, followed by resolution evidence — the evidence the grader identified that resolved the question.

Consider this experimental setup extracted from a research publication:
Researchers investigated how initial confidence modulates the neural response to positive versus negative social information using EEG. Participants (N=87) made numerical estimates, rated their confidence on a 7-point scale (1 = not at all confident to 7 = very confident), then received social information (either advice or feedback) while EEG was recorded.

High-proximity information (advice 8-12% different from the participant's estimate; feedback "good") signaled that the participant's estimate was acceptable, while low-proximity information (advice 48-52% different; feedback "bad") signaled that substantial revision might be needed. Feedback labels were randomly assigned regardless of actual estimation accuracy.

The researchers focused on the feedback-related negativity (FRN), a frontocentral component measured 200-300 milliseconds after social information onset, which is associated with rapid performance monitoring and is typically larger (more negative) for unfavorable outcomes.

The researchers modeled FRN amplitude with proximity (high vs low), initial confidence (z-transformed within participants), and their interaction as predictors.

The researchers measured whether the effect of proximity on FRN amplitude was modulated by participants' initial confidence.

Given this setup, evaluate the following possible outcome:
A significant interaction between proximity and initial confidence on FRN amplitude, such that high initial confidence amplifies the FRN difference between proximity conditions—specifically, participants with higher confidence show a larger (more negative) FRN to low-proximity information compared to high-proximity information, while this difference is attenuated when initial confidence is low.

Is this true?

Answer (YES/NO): NO